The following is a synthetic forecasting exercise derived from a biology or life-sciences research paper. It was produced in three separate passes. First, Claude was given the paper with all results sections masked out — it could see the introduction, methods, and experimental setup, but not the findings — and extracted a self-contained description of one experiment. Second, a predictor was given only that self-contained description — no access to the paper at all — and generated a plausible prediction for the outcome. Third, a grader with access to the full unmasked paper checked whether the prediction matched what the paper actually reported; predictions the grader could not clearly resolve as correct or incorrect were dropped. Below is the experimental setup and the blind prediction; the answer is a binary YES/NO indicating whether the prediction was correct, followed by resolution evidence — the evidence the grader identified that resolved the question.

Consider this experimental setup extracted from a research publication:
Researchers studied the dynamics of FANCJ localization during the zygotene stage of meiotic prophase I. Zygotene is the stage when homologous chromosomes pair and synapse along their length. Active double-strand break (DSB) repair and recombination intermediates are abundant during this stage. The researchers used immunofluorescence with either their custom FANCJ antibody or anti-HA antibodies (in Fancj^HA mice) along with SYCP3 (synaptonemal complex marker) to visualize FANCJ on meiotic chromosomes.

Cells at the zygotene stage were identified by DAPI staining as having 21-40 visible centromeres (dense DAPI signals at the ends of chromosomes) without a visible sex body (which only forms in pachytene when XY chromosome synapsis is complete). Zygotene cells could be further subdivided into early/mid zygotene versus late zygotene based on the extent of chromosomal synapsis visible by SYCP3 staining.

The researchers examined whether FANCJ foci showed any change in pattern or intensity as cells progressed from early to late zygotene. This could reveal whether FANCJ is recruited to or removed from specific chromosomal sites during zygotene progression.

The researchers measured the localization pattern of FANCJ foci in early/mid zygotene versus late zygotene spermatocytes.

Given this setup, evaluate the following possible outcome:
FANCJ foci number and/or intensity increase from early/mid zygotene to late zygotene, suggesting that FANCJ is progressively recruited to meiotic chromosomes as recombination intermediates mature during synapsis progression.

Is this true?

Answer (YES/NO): NO